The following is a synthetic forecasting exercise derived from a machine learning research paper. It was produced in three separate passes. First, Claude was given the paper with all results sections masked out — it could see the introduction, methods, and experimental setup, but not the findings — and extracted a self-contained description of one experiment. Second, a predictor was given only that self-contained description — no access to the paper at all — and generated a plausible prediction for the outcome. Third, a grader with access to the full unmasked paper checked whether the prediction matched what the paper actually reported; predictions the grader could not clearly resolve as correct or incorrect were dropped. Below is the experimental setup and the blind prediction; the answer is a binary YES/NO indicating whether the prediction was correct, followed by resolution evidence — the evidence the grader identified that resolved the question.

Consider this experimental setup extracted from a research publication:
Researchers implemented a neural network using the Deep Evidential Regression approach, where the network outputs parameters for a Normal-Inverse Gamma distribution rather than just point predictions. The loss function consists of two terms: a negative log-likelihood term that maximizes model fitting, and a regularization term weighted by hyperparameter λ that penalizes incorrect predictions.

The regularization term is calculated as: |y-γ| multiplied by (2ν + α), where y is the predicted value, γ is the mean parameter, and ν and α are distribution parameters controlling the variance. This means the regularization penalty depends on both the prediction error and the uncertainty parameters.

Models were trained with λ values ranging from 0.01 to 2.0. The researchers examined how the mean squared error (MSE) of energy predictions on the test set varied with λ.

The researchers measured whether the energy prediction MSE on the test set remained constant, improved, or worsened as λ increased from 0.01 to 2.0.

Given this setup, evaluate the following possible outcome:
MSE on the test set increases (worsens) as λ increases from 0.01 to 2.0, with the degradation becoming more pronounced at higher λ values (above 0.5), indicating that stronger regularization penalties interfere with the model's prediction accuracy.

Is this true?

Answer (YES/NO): NO